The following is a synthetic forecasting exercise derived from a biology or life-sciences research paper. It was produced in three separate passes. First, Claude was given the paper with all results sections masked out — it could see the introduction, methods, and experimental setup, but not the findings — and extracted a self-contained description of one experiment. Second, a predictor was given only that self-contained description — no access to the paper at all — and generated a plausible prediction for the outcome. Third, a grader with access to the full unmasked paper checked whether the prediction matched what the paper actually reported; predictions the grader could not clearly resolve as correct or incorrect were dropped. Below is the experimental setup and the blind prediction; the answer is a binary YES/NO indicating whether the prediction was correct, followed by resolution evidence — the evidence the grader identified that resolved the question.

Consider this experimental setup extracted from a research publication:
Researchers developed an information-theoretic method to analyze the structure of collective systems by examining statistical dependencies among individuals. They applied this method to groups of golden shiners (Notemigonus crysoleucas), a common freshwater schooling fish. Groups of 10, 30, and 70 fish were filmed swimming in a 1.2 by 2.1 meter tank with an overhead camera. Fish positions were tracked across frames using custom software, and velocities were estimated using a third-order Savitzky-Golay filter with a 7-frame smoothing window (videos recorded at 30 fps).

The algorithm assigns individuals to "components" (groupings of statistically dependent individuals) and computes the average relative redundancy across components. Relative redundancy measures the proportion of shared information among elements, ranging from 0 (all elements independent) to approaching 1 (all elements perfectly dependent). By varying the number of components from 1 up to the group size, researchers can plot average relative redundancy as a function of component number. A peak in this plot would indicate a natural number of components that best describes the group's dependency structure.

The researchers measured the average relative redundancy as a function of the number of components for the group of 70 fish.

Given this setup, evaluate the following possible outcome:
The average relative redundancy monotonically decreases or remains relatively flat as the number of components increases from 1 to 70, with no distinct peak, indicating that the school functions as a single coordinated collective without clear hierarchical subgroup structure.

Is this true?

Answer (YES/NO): NO